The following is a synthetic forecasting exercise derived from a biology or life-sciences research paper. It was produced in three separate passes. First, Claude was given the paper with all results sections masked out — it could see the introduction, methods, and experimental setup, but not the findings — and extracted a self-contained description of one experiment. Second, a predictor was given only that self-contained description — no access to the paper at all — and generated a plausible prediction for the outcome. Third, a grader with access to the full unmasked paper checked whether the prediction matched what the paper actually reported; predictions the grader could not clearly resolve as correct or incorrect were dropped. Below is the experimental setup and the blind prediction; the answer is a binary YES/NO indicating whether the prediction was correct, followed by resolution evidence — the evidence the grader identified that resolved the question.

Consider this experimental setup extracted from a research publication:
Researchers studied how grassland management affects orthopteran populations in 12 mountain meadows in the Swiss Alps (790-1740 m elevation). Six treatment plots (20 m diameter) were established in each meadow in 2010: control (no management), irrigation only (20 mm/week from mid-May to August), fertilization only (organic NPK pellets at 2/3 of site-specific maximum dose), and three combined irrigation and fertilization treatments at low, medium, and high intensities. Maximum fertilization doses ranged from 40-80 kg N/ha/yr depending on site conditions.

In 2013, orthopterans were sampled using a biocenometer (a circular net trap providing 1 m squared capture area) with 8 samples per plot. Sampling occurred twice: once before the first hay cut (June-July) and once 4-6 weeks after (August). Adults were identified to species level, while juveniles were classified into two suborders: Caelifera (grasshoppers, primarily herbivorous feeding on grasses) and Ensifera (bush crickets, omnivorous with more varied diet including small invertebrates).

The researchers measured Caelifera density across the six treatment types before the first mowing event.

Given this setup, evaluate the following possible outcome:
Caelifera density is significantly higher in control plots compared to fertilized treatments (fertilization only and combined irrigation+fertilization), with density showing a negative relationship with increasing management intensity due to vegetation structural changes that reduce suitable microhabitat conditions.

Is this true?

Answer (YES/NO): YES